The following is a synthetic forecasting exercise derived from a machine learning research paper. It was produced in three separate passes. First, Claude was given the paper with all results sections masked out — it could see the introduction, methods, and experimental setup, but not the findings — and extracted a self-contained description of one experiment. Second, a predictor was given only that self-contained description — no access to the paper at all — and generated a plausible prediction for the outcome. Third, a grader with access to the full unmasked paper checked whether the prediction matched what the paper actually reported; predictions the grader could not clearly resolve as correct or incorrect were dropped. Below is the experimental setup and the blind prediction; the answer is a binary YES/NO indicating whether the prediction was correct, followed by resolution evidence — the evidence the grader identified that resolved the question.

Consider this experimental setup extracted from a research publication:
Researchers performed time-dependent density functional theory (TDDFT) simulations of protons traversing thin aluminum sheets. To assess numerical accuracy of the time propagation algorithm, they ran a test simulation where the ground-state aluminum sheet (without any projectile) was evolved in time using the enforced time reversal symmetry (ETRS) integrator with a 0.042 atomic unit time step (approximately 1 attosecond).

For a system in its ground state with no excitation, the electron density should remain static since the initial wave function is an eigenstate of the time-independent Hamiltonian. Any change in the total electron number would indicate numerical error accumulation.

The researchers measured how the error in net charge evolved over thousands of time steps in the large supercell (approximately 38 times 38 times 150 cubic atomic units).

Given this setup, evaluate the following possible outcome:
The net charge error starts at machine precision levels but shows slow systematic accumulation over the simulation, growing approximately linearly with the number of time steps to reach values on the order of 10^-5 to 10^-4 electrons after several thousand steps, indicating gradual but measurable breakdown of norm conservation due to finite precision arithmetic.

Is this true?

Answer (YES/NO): NO